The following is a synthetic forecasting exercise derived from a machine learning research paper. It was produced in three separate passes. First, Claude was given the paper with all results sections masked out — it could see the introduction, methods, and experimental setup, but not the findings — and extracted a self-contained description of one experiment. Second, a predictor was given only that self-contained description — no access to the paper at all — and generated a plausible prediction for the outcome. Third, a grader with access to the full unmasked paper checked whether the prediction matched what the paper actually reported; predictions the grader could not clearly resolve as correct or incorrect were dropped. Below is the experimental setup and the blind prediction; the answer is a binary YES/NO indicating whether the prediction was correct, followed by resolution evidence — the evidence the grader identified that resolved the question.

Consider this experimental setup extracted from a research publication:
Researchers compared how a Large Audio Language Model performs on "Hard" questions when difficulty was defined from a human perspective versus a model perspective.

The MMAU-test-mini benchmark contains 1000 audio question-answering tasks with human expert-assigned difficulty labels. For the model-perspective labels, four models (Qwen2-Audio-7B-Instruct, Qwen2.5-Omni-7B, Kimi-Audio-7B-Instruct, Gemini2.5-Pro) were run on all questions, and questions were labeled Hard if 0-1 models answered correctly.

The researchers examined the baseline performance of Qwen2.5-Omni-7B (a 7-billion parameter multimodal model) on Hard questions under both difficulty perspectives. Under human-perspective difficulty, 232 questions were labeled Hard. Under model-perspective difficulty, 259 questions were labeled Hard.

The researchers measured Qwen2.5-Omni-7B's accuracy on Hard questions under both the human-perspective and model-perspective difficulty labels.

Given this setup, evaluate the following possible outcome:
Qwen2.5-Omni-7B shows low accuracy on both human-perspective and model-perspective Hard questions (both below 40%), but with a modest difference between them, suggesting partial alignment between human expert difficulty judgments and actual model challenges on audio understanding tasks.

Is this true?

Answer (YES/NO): NO